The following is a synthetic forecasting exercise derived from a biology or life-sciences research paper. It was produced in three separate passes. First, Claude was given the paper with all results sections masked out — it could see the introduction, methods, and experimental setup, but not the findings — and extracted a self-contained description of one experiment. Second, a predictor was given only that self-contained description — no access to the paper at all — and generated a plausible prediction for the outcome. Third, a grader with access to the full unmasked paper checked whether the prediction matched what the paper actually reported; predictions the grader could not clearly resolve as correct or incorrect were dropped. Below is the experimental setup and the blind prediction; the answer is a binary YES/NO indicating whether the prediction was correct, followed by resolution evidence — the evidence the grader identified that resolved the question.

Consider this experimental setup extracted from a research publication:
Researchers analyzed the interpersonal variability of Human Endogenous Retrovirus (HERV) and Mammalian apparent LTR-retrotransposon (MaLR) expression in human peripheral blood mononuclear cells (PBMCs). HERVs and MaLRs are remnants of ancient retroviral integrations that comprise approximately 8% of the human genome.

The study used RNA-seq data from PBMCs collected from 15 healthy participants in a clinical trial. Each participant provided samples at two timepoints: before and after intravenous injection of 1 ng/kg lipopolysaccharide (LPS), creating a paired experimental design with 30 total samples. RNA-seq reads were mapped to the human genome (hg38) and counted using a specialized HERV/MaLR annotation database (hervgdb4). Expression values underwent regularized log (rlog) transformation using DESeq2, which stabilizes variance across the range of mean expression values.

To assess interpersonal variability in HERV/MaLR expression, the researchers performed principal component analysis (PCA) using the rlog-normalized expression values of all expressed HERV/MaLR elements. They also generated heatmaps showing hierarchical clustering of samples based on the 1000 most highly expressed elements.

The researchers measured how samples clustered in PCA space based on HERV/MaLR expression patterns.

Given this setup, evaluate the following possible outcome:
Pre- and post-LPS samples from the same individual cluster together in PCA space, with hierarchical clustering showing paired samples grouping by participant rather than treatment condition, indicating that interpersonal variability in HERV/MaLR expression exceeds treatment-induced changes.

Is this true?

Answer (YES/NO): NO